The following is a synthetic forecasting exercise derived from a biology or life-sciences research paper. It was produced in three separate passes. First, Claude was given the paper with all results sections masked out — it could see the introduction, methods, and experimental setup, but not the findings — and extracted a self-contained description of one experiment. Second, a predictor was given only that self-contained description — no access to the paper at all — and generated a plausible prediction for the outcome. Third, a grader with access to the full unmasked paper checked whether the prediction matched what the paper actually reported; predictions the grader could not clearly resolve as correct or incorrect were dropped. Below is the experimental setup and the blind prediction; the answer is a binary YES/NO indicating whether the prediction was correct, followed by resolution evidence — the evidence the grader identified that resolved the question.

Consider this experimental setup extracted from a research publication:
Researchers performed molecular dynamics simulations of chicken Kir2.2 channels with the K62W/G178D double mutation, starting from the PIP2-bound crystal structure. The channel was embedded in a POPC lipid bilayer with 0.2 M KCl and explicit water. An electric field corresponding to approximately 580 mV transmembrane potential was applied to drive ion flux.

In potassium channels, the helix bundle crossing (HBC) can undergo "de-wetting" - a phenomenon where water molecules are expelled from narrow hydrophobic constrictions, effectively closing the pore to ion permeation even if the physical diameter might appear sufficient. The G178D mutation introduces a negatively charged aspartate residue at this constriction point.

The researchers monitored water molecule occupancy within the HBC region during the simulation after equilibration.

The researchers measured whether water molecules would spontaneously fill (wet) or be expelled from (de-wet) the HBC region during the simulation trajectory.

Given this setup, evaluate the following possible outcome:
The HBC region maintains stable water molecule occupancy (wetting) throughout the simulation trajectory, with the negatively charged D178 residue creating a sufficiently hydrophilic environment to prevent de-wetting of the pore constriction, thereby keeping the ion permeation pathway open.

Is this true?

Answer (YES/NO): YES